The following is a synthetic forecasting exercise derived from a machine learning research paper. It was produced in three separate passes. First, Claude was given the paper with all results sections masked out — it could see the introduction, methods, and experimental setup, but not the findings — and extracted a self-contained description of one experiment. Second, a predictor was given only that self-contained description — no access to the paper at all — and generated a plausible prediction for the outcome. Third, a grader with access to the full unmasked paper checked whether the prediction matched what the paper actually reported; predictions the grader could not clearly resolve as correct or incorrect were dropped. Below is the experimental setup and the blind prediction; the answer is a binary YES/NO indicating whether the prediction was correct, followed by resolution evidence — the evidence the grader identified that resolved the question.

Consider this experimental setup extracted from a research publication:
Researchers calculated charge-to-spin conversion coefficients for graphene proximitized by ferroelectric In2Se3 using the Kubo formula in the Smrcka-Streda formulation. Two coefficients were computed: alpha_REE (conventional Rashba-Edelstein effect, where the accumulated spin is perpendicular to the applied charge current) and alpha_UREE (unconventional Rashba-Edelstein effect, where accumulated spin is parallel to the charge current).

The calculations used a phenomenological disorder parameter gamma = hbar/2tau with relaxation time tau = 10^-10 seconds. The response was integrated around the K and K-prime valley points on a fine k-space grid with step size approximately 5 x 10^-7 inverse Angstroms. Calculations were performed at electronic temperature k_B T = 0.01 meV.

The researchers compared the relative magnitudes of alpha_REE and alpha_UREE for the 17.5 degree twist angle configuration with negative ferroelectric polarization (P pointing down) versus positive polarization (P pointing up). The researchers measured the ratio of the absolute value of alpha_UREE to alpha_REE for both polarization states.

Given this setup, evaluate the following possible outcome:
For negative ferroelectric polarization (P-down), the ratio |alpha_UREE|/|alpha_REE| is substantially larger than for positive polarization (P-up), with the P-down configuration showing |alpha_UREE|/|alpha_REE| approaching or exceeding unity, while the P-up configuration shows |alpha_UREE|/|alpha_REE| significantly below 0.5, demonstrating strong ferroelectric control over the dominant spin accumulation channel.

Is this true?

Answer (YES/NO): YES